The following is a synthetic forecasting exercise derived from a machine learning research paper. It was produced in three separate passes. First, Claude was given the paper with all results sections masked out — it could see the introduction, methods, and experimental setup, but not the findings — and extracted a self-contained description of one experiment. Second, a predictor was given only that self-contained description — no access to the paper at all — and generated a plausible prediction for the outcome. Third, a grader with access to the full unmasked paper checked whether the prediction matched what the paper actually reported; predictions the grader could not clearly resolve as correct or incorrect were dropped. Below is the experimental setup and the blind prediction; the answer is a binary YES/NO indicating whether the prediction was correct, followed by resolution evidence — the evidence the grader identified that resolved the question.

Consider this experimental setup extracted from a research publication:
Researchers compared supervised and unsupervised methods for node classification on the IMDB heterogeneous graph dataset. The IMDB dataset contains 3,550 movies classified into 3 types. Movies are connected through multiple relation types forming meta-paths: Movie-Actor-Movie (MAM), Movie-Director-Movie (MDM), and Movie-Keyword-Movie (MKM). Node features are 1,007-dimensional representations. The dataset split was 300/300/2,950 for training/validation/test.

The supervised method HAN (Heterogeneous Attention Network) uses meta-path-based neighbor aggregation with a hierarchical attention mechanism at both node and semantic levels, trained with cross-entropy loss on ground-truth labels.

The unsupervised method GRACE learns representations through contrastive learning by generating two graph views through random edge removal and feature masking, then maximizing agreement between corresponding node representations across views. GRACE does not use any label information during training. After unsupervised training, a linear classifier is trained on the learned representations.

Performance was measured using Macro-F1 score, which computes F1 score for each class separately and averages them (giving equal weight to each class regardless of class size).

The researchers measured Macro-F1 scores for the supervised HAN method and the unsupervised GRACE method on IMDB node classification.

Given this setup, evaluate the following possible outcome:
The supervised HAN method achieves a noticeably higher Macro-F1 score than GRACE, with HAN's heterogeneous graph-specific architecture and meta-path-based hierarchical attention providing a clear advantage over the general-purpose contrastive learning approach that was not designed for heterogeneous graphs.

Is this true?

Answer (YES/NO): NO